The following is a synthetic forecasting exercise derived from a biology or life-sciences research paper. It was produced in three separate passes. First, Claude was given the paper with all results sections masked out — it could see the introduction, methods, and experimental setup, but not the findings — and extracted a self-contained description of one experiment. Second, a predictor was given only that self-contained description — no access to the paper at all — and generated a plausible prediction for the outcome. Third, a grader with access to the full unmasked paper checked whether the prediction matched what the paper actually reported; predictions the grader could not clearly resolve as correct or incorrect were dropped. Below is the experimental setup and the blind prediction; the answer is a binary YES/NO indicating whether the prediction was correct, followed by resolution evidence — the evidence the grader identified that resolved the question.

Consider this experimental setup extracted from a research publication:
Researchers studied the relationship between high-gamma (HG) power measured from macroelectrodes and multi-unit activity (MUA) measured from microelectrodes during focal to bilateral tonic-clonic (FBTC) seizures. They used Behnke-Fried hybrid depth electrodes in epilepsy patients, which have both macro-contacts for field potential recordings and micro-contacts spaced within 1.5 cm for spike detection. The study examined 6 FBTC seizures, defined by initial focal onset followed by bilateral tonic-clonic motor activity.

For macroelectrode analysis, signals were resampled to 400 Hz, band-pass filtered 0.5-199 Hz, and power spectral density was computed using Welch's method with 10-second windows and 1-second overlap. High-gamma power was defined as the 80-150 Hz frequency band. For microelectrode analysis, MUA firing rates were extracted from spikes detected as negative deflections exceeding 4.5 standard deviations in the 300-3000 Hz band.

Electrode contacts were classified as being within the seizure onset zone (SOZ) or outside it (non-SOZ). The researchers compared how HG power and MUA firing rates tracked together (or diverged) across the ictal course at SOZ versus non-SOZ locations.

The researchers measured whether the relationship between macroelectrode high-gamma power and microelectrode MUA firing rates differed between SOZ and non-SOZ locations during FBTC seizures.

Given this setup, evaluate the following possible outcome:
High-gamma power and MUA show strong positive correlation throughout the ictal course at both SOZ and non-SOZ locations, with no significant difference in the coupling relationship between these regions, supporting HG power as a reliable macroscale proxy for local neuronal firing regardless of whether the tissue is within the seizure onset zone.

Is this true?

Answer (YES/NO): NO